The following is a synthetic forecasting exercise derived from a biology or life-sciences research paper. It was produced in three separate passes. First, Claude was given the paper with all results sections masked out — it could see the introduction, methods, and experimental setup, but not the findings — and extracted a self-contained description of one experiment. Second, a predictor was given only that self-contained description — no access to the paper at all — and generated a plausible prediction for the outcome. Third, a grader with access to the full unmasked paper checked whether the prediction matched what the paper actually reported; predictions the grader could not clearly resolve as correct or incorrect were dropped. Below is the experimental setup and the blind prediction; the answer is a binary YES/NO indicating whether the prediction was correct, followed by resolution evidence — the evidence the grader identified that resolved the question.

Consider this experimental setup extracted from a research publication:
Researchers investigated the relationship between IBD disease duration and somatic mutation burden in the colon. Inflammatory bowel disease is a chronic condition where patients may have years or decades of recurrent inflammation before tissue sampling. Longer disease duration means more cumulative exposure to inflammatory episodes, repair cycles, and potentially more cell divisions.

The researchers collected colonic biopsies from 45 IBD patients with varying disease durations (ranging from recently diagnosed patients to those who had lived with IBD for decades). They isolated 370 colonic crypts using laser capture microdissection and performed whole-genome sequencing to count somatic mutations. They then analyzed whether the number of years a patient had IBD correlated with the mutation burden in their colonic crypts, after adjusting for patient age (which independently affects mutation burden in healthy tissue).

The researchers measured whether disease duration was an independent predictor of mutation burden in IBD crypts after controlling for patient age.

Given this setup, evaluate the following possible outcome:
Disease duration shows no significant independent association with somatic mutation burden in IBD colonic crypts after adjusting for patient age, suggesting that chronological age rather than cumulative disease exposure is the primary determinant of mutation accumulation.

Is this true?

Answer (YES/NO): NO